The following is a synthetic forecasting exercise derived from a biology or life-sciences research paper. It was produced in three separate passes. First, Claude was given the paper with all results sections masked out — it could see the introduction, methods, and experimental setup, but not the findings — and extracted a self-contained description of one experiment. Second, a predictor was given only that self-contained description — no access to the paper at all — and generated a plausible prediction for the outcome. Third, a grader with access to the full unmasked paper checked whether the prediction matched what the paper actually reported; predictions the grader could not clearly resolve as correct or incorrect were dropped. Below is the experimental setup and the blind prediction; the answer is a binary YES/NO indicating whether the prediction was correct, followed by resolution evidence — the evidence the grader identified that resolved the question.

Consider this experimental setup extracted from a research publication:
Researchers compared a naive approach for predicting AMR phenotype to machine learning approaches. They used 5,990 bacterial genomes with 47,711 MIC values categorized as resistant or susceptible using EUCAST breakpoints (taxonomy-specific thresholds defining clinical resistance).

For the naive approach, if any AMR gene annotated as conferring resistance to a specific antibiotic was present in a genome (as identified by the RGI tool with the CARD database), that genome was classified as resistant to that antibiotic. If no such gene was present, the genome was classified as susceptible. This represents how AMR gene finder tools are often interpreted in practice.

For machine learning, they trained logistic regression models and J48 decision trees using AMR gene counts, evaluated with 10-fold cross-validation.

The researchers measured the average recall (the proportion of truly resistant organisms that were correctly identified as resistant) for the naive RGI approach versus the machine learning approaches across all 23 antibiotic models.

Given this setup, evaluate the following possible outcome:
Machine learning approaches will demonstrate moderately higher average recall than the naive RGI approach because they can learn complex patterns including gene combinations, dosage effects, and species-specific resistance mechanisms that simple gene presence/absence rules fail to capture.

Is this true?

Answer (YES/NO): YES